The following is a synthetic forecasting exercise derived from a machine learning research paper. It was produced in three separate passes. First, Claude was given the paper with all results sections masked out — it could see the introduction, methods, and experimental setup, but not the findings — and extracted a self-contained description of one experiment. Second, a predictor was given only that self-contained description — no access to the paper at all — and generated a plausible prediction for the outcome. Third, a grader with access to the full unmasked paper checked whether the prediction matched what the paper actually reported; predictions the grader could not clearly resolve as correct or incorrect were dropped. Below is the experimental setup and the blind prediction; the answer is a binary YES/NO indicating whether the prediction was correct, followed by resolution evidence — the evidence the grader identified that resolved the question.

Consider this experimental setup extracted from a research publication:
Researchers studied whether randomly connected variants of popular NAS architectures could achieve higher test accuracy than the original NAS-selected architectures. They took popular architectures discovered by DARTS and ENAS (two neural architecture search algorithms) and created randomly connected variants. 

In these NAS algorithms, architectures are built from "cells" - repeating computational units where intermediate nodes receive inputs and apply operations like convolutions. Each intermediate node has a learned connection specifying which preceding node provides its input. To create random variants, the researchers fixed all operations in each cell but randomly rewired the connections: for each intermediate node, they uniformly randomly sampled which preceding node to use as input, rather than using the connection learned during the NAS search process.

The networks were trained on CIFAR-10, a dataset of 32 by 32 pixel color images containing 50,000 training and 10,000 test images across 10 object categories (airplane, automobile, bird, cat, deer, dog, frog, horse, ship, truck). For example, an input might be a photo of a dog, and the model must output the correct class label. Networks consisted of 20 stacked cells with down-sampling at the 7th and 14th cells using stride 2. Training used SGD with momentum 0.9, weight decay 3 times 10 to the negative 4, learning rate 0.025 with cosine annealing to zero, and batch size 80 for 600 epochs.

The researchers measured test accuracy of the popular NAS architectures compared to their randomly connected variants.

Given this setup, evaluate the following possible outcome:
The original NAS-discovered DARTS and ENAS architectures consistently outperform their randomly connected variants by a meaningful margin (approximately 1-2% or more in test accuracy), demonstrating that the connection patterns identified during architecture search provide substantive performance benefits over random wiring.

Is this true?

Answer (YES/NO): NO